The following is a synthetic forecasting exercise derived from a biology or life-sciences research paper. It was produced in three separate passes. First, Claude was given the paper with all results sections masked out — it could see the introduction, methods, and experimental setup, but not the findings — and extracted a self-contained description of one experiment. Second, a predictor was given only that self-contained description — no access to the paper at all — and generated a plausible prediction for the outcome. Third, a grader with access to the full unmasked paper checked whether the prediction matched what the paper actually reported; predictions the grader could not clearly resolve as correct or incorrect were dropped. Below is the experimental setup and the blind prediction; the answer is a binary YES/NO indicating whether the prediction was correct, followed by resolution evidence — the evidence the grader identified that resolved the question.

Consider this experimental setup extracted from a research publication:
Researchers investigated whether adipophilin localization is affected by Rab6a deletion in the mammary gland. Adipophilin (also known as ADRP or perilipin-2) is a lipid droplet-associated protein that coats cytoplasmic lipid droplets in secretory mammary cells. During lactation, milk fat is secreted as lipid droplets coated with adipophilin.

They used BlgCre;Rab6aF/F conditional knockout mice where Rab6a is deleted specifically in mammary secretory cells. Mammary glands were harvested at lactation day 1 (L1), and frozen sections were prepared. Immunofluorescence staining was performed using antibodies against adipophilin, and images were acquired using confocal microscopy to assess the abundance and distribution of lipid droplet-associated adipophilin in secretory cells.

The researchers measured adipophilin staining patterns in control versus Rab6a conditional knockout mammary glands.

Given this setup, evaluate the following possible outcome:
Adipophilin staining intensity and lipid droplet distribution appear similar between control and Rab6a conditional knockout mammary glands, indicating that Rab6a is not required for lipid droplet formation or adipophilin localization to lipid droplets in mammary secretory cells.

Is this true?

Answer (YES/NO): NO